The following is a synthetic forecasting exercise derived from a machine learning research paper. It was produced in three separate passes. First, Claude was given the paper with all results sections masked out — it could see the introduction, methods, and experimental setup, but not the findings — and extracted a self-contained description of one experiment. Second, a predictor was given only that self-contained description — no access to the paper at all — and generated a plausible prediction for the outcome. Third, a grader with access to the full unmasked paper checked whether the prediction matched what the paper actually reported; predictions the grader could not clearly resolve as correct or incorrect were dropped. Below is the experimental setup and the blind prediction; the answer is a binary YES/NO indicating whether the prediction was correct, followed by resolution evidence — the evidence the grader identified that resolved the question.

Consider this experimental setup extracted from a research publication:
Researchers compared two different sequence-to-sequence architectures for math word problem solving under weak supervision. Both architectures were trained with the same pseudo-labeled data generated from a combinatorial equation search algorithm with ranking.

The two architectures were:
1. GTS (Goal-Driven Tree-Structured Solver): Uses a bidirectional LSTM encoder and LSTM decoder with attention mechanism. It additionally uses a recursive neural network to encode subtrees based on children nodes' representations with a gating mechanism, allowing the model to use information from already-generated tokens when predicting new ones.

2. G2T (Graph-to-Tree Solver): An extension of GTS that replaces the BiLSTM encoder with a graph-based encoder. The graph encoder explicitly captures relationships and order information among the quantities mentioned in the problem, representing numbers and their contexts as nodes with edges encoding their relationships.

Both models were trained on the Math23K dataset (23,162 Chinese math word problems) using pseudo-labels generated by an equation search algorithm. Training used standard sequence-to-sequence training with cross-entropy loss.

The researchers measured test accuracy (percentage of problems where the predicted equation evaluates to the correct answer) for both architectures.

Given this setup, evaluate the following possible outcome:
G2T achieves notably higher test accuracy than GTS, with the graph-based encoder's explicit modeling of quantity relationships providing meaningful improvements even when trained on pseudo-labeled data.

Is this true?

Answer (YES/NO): NO